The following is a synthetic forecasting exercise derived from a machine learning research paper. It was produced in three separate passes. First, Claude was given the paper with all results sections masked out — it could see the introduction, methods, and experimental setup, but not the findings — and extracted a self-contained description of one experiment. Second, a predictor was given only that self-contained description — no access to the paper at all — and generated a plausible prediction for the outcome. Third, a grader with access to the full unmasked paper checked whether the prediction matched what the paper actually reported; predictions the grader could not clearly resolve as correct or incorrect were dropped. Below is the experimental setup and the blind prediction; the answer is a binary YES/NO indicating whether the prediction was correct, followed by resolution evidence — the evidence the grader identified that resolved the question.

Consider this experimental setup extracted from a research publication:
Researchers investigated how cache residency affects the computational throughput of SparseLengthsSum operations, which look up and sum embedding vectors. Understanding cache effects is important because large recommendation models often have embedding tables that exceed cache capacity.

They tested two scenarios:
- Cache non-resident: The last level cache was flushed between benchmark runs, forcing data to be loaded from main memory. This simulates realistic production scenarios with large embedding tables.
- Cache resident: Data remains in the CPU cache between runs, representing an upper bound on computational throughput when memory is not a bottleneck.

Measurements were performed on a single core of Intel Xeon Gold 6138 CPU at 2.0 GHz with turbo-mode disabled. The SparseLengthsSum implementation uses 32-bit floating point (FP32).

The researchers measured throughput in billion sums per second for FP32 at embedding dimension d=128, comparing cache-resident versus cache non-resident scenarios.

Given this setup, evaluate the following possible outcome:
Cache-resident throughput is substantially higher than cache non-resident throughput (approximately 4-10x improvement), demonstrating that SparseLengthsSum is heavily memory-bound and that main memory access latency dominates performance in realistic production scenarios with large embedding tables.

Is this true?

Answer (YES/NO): NO